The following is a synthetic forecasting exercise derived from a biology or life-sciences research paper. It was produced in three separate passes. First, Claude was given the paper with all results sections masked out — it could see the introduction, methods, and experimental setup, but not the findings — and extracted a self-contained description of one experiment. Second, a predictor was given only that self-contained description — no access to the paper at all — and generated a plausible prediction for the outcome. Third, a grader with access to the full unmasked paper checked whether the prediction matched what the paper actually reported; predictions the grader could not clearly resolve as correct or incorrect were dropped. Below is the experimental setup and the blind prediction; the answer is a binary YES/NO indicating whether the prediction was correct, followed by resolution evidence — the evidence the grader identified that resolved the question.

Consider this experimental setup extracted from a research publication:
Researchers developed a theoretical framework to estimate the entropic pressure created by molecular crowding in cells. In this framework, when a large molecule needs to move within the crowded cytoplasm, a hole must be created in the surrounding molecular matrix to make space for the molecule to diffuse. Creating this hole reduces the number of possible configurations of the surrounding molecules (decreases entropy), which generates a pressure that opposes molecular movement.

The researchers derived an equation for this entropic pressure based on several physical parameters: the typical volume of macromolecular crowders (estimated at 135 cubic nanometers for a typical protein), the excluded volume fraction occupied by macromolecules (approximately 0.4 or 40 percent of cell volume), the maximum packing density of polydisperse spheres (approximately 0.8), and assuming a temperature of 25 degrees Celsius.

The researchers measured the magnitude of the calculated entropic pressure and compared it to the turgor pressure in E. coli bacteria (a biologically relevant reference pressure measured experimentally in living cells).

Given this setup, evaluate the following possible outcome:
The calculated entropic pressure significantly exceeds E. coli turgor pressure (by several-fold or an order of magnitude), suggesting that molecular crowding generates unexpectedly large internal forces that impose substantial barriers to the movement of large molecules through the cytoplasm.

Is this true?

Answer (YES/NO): NO